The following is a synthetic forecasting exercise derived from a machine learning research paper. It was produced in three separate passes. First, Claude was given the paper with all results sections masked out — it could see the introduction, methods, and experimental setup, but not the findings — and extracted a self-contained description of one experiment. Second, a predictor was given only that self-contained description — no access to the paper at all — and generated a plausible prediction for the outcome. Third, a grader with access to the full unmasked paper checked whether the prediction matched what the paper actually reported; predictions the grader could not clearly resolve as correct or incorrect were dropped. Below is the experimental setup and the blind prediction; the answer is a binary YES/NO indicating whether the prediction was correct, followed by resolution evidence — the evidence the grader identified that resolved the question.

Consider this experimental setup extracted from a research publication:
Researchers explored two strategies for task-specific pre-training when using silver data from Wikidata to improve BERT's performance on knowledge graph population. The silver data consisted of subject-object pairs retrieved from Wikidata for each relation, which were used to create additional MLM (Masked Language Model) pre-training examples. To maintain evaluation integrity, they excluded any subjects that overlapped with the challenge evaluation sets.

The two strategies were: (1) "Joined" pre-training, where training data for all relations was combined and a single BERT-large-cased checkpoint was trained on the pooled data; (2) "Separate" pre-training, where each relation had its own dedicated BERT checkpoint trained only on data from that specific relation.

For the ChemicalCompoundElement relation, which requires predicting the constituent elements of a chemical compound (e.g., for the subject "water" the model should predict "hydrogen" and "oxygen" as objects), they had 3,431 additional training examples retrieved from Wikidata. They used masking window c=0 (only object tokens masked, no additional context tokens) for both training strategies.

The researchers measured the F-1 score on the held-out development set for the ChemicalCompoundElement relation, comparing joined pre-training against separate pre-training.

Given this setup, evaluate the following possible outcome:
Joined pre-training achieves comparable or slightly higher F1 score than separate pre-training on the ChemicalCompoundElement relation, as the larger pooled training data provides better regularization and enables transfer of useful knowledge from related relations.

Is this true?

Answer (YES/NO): NO